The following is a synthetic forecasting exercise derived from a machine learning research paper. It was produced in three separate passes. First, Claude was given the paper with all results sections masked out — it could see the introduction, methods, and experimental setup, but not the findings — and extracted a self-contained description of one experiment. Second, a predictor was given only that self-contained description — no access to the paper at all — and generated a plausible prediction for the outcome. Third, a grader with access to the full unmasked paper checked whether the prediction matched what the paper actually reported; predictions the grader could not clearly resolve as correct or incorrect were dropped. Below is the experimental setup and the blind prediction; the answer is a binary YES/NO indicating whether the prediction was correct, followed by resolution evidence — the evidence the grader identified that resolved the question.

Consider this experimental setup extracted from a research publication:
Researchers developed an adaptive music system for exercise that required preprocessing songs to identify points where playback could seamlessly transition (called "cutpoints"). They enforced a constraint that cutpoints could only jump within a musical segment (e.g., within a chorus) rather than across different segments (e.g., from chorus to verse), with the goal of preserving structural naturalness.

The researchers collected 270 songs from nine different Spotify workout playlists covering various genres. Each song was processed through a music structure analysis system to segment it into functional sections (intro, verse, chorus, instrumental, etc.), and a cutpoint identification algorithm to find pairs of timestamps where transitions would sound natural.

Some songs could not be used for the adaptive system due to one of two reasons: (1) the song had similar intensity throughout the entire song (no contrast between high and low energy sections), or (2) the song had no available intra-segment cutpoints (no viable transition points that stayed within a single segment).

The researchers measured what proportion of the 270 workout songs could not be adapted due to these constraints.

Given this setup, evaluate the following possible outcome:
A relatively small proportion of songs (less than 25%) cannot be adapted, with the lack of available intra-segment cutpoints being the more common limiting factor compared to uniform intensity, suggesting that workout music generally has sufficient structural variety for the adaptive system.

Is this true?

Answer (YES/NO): NO